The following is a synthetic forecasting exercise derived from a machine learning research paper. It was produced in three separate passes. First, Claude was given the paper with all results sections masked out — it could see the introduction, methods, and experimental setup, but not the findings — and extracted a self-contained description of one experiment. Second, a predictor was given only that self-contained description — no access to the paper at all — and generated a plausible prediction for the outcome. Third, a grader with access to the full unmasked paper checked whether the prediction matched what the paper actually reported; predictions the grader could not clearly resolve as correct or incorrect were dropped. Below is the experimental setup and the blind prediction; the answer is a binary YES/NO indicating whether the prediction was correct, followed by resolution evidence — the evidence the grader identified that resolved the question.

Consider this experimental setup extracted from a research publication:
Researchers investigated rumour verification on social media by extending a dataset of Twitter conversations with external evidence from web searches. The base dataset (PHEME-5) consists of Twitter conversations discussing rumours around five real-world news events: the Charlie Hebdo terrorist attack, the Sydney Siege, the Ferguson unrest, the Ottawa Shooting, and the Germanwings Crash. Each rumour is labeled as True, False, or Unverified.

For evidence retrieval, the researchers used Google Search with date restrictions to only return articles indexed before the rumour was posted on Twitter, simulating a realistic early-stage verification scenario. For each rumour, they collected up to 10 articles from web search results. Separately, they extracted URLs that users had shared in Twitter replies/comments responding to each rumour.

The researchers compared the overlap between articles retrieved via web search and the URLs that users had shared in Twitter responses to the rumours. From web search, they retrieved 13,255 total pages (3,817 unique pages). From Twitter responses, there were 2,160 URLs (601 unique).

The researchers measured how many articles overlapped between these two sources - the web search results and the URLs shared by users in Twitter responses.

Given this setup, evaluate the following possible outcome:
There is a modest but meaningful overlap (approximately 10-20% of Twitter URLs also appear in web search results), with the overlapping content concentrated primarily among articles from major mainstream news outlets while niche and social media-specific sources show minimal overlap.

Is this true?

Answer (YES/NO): YES